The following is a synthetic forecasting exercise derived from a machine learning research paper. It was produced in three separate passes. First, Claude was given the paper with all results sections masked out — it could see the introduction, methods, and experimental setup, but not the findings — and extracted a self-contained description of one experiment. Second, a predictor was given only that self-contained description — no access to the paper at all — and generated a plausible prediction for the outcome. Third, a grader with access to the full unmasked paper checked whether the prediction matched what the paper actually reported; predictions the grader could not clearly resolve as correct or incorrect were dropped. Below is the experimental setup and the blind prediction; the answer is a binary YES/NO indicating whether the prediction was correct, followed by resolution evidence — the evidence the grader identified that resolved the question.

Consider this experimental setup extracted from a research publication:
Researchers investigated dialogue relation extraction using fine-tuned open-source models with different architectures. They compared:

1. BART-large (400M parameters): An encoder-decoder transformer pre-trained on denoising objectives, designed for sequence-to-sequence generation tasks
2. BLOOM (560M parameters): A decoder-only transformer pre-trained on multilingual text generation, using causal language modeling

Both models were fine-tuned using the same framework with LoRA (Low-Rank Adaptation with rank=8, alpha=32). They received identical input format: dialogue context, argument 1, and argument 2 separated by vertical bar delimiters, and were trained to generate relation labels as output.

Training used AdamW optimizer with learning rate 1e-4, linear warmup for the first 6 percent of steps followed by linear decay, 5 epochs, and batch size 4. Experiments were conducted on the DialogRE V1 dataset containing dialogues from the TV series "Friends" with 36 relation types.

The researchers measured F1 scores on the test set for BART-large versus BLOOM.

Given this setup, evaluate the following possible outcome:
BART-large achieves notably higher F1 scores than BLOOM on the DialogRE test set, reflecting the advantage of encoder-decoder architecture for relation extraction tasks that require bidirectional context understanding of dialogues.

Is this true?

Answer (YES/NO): NO